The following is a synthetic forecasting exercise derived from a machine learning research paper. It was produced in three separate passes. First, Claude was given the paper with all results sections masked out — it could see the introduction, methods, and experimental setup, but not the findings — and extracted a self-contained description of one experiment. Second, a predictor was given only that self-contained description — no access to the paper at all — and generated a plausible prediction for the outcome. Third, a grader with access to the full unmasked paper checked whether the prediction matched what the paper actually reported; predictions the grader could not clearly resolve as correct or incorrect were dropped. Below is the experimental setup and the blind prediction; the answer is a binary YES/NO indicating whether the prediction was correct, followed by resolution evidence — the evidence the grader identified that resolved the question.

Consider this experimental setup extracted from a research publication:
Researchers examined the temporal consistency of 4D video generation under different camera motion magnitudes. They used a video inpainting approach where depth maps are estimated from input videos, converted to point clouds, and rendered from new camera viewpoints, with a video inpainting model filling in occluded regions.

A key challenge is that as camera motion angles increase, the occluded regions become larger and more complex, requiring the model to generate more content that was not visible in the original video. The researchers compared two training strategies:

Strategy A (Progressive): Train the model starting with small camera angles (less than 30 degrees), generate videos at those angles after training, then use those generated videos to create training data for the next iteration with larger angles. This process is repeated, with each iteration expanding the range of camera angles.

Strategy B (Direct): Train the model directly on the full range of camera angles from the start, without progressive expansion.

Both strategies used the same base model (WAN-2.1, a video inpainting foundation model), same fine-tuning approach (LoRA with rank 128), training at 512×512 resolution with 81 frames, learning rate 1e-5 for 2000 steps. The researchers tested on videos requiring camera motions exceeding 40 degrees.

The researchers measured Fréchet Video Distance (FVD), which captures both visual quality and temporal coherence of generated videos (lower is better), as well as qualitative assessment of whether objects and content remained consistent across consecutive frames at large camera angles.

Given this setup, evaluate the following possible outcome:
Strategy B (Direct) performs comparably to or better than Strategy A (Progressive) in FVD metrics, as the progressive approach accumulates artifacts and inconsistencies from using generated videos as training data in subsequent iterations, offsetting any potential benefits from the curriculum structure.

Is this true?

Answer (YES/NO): NO